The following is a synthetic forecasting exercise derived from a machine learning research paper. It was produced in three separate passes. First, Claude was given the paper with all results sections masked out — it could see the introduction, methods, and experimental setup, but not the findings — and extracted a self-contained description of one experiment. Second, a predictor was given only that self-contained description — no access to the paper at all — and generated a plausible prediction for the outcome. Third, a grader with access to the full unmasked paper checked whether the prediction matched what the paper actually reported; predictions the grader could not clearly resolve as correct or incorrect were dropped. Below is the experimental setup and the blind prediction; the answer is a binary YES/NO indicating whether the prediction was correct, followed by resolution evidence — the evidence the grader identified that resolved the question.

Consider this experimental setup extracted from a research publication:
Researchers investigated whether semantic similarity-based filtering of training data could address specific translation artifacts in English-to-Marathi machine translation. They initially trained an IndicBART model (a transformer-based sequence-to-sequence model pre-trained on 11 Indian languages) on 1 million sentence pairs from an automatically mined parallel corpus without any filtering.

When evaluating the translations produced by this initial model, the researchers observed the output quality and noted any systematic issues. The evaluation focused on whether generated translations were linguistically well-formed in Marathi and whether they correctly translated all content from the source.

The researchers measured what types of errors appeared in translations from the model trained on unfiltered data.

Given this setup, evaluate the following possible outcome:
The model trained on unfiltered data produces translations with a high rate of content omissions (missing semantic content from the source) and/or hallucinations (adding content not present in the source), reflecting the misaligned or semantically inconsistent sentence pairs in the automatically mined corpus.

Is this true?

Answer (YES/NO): NO